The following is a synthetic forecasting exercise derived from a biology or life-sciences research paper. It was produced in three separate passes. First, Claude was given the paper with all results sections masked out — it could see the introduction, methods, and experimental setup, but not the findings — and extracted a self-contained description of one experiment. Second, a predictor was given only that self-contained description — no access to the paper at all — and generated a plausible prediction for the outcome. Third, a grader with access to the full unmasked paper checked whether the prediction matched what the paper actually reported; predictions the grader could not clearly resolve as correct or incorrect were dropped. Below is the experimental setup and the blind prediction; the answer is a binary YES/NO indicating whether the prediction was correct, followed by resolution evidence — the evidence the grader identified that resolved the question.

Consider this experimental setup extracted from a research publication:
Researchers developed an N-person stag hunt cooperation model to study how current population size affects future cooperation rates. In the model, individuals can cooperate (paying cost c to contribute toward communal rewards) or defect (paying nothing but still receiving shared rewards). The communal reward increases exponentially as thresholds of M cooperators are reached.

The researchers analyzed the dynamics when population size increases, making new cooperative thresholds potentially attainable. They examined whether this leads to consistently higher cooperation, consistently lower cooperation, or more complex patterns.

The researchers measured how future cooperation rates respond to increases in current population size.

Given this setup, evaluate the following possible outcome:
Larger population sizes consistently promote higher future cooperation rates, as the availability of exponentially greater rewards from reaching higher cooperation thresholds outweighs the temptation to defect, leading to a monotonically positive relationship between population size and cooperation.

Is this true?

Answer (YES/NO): NO